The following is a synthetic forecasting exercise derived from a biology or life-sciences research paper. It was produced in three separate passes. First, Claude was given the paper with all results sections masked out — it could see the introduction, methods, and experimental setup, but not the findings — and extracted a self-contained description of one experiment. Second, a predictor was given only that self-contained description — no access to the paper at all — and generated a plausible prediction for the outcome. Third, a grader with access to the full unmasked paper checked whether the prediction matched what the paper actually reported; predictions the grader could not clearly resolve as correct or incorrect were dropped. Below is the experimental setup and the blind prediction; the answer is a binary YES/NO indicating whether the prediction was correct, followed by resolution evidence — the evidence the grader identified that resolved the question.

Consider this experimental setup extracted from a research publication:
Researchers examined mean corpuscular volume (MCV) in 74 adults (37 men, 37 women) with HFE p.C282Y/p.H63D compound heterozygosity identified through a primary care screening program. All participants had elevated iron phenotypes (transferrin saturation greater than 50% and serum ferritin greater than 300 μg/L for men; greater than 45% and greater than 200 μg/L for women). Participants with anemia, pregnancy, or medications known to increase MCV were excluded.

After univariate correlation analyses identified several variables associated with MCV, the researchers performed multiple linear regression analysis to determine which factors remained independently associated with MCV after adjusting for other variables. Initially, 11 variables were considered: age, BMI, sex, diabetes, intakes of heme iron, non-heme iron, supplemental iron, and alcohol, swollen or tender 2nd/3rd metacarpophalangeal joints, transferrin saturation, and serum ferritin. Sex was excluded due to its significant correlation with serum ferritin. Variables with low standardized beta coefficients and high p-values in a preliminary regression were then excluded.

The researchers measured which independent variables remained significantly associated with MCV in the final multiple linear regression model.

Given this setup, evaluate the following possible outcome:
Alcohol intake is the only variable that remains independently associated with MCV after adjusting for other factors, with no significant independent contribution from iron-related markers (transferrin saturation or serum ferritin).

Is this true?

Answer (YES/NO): NO